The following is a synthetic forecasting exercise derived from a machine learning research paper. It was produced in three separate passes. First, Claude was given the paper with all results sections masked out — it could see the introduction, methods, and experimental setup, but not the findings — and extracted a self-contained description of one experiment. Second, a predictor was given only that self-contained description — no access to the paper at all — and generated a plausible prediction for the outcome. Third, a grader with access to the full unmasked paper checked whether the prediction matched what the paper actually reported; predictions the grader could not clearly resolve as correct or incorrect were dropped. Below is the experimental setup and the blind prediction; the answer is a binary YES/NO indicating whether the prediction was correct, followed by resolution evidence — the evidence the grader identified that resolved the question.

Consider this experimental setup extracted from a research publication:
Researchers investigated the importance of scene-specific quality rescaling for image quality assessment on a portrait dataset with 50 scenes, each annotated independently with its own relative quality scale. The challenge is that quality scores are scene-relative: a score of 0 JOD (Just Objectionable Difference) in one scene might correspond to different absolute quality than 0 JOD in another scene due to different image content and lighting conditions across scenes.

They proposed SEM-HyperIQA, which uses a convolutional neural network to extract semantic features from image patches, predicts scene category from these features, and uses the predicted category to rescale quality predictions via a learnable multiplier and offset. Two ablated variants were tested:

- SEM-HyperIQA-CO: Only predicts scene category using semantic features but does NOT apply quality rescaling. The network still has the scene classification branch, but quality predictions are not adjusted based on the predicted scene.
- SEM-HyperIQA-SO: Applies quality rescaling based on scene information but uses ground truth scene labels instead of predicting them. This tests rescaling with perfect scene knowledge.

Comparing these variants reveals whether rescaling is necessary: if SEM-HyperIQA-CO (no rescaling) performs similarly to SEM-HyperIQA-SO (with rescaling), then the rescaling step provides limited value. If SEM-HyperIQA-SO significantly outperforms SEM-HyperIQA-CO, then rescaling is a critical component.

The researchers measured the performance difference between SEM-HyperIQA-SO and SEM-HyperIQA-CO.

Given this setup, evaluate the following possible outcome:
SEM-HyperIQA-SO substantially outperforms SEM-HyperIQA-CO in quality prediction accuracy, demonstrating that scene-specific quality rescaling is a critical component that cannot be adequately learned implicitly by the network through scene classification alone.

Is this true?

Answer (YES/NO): NO